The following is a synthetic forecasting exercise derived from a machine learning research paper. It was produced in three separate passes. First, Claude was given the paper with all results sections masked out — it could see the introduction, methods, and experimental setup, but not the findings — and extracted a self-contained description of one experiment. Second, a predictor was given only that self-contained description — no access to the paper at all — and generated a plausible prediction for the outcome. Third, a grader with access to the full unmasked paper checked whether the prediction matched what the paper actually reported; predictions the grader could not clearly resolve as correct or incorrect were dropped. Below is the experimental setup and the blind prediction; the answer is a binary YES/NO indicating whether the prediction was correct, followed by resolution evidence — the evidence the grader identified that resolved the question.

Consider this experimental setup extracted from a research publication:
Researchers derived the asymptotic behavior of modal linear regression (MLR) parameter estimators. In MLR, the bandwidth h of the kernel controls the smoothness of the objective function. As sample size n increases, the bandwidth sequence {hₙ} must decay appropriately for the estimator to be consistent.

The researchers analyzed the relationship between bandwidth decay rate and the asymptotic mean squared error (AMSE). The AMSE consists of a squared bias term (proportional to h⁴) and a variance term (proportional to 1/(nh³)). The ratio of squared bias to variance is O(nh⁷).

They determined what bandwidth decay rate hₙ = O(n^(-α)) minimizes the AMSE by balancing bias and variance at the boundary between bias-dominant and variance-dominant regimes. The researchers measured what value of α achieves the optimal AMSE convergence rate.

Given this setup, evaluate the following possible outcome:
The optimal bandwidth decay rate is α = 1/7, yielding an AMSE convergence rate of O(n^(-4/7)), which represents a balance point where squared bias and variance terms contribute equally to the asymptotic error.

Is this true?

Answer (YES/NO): YES